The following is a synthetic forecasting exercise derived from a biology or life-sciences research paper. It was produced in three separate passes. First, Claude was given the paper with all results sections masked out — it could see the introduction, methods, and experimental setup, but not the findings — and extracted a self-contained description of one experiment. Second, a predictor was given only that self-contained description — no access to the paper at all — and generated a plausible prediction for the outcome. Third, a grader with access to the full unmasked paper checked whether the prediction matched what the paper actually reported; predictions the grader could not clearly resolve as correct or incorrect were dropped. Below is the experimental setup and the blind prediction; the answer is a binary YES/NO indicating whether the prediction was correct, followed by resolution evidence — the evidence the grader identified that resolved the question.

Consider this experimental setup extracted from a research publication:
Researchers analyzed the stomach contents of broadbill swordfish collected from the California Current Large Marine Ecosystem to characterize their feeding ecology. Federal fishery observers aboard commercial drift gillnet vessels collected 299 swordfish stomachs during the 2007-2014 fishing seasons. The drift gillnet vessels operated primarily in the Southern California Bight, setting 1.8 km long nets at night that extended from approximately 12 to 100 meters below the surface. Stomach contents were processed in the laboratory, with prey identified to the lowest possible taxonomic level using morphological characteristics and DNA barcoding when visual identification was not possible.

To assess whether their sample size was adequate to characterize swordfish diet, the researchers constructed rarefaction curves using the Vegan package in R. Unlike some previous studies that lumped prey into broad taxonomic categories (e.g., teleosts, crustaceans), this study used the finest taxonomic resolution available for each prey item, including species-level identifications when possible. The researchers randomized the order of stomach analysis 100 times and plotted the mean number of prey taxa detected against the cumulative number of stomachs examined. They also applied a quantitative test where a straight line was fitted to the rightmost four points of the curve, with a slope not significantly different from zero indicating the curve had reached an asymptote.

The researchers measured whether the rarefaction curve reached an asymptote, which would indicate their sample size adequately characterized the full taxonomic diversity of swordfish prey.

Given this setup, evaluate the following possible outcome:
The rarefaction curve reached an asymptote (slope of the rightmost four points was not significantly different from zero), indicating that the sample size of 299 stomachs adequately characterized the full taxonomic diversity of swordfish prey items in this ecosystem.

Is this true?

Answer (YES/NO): NO